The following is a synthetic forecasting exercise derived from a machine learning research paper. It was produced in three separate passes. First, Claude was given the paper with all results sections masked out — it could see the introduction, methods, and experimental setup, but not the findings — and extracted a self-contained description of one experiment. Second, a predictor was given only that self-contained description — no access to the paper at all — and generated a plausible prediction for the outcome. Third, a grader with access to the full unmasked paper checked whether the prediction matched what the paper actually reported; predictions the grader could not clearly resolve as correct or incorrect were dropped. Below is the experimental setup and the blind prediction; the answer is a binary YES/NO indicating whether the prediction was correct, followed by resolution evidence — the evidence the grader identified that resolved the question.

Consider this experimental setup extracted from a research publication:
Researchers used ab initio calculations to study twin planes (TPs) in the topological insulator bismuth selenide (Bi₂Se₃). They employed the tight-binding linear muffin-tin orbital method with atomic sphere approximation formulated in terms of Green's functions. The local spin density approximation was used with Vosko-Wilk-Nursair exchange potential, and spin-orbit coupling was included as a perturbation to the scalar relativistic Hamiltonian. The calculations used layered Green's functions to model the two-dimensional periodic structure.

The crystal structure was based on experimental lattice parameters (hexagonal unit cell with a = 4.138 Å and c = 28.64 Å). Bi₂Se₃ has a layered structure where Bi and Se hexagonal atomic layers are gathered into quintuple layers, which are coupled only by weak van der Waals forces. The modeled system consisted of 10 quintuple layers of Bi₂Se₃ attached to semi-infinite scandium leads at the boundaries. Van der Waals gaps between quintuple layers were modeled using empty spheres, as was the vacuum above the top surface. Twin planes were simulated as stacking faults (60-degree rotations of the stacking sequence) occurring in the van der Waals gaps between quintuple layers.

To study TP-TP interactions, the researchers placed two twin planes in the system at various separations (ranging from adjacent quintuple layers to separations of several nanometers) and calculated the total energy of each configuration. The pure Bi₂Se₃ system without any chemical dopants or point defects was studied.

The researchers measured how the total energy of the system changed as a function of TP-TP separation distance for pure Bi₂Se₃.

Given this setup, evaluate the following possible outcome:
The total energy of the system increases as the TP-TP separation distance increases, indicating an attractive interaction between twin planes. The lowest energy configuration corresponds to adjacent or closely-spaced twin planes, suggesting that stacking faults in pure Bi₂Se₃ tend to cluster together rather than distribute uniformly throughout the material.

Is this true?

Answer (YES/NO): NO